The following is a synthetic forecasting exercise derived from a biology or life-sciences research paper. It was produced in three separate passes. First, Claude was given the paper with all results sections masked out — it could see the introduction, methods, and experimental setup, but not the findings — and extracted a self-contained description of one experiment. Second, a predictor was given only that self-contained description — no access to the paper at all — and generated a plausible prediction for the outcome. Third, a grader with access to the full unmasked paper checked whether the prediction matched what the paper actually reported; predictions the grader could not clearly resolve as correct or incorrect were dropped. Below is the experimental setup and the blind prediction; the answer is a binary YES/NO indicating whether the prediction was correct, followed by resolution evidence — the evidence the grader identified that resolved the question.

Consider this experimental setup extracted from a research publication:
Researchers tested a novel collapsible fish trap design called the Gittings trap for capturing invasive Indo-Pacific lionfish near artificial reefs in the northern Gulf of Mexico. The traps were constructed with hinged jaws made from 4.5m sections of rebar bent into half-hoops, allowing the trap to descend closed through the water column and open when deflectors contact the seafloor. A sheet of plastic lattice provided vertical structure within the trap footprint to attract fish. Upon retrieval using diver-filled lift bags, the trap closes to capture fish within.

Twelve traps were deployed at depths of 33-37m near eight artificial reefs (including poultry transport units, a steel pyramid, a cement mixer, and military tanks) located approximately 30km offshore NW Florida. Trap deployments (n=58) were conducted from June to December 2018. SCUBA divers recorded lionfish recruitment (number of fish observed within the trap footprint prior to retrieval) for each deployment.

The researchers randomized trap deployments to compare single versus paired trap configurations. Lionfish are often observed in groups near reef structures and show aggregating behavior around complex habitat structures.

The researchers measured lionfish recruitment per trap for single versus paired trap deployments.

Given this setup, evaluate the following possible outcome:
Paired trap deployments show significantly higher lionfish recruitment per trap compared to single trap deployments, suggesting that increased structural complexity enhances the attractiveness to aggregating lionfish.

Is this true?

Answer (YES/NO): NO